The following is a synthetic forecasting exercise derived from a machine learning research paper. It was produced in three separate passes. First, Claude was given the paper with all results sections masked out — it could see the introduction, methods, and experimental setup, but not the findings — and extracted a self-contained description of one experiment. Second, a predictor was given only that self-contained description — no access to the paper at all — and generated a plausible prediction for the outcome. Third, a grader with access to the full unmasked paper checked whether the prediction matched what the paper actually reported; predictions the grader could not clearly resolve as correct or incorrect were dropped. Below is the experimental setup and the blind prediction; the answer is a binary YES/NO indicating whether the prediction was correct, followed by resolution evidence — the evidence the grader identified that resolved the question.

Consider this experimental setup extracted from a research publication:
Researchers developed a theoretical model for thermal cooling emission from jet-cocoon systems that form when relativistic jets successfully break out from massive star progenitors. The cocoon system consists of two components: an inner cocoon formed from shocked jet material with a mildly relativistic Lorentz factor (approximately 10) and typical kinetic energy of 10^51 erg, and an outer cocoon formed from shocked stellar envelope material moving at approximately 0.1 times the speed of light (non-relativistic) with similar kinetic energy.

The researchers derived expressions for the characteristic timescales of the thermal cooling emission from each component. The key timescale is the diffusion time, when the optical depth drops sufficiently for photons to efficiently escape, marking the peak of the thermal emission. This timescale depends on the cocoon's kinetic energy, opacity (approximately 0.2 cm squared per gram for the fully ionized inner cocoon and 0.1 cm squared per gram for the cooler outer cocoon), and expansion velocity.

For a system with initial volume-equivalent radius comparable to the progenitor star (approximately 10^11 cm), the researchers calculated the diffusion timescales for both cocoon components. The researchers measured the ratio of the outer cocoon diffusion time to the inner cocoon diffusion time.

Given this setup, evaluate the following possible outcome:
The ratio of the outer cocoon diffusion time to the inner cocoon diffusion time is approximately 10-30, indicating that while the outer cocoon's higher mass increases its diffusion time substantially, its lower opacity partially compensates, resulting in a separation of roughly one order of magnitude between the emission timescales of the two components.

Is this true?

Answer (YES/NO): NO